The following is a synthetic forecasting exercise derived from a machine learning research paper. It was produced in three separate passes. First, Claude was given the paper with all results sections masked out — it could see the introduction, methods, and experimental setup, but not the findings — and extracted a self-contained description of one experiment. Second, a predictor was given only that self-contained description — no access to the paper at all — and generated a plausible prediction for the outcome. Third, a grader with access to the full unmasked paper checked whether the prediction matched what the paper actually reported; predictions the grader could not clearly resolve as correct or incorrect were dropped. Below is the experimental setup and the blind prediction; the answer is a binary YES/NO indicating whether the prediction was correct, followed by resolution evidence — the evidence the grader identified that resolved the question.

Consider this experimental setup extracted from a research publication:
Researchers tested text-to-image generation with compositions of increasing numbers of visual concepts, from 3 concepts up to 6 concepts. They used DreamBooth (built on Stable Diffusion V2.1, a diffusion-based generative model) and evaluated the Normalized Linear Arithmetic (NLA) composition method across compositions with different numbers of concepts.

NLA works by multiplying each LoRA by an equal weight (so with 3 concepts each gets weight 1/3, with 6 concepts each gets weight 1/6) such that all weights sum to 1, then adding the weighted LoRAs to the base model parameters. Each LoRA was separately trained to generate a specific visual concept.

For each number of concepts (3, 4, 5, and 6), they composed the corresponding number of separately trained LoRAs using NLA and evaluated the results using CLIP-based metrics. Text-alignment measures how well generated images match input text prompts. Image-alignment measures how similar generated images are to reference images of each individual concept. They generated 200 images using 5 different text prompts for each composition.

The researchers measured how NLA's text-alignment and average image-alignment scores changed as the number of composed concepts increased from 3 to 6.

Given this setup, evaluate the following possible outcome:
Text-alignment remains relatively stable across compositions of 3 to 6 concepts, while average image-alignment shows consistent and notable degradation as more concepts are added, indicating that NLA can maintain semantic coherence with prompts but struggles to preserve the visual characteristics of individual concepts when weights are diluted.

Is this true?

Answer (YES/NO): NO